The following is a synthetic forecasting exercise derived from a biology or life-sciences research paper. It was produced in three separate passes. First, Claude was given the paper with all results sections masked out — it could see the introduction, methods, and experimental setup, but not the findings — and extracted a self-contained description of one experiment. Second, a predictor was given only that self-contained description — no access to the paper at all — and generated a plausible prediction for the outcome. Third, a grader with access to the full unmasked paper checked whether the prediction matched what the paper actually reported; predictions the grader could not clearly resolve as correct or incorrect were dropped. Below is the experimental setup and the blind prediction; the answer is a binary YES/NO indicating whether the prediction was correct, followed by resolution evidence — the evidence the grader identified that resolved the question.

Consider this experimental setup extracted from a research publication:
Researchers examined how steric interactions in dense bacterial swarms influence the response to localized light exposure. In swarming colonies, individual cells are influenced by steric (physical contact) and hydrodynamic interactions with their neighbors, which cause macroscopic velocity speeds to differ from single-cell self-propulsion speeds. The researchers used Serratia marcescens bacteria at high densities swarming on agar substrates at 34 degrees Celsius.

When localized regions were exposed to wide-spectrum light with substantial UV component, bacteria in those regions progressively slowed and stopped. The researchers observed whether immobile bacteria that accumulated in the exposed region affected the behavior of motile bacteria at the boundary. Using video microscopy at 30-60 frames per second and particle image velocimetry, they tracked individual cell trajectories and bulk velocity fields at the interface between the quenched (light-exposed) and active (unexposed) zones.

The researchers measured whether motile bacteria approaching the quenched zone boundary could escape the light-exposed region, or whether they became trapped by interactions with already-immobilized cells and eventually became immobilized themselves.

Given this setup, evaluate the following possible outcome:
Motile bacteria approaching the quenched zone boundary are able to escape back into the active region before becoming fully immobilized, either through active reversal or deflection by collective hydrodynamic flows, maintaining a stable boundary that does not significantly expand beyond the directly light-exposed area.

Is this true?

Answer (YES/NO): NO